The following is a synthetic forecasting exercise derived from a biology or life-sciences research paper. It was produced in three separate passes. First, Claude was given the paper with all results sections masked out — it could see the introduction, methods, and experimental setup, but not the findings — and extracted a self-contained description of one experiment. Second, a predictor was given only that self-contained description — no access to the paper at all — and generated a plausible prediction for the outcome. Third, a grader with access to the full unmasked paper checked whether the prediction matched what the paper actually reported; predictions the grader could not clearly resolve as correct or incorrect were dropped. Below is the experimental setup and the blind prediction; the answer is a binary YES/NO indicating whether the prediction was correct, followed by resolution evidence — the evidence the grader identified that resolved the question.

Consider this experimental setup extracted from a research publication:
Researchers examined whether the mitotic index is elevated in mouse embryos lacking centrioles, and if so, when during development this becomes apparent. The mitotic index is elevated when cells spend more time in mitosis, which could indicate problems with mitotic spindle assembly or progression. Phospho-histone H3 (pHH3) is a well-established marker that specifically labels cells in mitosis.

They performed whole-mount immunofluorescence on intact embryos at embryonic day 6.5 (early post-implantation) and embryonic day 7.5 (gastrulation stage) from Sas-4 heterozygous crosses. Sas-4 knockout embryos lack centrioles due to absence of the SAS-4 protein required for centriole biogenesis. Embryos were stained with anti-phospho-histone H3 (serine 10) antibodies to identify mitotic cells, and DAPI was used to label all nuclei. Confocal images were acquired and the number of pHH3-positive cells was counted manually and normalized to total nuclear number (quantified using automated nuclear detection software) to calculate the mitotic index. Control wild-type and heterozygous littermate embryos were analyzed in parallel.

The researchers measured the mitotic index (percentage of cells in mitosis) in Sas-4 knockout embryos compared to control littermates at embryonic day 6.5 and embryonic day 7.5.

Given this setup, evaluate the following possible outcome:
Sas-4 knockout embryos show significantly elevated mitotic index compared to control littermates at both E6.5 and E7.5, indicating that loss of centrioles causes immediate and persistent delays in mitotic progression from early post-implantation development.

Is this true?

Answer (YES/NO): NO